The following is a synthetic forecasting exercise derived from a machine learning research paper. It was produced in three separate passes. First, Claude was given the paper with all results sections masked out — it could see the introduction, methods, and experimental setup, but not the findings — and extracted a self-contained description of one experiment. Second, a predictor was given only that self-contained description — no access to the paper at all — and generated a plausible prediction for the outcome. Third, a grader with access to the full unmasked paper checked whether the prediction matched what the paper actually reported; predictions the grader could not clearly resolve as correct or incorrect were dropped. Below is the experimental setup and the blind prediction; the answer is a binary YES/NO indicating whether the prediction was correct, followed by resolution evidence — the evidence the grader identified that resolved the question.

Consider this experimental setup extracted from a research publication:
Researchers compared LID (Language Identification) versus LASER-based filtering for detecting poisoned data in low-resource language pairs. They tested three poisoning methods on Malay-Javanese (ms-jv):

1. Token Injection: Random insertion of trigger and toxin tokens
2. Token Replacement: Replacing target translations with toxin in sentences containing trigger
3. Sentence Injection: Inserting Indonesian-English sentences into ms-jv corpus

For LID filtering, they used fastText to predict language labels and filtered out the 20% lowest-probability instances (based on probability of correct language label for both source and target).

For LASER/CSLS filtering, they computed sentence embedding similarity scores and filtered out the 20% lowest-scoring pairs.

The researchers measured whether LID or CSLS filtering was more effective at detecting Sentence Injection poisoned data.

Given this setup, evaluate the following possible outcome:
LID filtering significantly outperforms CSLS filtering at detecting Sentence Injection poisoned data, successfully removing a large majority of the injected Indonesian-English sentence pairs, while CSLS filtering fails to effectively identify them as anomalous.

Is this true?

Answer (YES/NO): NO